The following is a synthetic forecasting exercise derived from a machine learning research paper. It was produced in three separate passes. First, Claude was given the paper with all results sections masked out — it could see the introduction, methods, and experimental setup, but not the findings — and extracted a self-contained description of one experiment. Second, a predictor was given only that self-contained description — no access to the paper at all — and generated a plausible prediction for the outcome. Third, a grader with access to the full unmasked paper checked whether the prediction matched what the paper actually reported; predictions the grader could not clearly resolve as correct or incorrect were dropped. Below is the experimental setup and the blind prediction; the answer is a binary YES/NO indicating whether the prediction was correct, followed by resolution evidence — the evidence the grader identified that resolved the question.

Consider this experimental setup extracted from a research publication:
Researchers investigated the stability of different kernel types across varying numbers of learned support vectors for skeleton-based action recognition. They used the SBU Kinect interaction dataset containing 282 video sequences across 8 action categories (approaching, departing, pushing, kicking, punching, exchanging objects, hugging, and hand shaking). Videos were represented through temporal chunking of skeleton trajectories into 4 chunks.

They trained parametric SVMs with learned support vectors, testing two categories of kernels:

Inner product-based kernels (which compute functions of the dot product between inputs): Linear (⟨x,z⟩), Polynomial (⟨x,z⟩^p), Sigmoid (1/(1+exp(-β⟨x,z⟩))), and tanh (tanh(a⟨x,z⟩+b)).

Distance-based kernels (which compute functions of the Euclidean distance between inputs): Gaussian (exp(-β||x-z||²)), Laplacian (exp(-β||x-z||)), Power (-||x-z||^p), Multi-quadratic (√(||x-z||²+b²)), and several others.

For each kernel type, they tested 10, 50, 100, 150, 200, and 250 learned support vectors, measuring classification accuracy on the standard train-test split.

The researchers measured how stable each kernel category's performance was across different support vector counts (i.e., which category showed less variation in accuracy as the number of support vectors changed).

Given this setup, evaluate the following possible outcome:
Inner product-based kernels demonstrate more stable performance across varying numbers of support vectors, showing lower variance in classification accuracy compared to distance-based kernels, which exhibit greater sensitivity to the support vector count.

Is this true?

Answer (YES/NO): YES